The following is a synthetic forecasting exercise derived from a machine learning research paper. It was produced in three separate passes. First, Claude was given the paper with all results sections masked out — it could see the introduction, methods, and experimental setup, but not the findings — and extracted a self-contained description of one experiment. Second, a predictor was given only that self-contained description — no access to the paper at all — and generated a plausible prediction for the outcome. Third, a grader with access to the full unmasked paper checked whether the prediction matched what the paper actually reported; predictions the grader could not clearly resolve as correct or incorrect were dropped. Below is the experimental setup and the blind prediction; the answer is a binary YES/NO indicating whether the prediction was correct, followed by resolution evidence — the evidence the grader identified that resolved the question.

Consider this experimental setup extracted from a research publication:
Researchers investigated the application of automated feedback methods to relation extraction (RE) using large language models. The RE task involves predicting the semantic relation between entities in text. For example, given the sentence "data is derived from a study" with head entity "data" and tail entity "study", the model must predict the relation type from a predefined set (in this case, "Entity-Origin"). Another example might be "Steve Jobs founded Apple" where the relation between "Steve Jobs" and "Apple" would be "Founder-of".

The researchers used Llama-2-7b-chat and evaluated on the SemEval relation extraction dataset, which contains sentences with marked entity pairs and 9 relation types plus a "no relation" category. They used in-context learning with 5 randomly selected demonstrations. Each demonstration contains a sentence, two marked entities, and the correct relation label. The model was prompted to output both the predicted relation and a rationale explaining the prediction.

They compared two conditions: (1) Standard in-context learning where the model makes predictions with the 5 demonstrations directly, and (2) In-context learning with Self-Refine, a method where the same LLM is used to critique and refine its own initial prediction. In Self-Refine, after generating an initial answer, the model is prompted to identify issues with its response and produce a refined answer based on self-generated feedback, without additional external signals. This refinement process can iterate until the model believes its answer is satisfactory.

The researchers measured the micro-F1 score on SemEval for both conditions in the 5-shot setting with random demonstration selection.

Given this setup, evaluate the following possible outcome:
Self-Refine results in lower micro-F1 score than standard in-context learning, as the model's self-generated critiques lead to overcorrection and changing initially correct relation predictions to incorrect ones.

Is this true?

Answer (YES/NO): YES